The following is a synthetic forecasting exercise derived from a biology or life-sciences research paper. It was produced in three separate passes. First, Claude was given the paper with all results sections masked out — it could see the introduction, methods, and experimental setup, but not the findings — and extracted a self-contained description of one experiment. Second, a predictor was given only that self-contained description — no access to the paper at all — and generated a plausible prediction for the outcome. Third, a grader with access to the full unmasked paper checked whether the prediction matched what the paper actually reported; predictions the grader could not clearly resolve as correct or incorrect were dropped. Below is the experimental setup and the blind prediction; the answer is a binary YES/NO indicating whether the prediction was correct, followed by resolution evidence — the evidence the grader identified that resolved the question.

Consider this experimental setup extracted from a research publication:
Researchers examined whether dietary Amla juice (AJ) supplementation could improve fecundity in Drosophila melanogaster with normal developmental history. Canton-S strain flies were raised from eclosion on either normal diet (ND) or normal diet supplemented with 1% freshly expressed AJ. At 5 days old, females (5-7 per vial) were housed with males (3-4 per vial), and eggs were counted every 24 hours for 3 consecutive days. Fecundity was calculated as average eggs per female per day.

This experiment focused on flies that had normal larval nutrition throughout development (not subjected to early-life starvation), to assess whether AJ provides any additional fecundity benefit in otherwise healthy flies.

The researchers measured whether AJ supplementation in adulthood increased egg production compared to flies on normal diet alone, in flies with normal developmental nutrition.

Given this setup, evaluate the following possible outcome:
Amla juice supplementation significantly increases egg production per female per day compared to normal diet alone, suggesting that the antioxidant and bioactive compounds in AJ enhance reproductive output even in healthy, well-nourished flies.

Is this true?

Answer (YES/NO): NO